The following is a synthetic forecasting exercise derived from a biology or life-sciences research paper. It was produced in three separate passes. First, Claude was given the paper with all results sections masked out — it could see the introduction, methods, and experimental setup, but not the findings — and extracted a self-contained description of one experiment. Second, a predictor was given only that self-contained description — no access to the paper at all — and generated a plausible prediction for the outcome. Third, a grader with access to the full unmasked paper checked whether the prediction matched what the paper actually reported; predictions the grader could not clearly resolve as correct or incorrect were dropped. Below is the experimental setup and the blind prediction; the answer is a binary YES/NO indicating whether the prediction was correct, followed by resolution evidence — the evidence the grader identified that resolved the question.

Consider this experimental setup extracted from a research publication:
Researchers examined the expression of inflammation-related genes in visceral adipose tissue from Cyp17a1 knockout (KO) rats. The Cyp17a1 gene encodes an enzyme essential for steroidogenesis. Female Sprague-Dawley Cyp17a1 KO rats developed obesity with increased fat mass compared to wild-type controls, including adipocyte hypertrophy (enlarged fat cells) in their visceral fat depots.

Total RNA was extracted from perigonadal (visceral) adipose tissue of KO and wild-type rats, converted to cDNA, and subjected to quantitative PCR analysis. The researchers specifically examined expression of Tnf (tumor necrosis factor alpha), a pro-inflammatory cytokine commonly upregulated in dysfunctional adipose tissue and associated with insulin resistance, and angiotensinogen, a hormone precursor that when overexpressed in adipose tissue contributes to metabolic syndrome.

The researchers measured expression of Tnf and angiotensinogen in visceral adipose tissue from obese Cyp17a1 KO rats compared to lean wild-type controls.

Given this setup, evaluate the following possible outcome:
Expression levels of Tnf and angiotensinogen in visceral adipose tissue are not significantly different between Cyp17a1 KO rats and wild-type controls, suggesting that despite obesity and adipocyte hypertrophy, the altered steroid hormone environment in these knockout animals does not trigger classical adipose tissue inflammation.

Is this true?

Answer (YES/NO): NO